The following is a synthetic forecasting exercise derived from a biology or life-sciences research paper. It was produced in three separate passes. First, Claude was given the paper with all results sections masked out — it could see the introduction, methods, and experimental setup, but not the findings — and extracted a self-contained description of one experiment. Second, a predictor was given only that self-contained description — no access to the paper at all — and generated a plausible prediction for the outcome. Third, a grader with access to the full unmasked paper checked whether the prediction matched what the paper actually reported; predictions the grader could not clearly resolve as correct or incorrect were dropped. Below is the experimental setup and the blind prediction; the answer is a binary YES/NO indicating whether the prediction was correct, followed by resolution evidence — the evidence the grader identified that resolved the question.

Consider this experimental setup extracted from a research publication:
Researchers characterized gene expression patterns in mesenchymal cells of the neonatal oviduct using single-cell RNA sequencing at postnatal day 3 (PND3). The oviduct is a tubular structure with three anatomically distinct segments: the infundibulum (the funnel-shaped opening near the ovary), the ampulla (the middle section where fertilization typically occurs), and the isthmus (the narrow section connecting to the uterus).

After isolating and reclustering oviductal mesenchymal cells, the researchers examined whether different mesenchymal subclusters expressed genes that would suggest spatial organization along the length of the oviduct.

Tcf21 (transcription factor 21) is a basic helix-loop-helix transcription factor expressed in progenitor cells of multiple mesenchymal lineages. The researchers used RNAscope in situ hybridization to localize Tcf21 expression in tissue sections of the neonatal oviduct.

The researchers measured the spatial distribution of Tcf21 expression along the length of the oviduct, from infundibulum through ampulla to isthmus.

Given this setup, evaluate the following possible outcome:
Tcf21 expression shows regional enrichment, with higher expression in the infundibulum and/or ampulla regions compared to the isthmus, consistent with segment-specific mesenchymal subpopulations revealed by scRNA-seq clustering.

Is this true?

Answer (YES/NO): NO